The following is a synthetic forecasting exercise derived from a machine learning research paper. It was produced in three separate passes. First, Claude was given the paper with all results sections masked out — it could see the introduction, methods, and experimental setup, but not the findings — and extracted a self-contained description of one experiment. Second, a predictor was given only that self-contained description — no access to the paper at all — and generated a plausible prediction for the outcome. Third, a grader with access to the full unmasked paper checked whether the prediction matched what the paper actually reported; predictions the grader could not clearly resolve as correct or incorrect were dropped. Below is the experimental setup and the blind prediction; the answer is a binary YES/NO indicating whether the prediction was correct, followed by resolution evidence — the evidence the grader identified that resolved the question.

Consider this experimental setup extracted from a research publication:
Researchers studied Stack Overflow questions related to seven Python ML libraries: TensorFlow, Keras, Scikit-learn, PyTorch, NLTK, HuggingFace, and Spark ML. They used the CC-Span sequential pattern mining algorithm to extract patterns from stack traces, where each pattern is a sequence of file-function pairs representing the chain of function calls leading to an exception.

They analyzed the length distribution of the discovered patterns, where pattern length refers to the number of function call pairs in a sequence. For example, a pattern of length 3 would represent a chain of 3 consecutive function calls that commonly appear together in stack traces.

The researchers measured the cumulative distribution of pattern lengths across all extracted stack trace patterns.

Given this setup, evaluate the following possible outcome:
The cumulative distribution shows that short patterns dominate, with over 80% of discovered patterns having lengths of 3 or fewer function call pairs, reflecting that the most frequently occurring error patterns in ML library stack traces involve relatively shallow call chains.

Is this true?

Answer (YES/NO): NO